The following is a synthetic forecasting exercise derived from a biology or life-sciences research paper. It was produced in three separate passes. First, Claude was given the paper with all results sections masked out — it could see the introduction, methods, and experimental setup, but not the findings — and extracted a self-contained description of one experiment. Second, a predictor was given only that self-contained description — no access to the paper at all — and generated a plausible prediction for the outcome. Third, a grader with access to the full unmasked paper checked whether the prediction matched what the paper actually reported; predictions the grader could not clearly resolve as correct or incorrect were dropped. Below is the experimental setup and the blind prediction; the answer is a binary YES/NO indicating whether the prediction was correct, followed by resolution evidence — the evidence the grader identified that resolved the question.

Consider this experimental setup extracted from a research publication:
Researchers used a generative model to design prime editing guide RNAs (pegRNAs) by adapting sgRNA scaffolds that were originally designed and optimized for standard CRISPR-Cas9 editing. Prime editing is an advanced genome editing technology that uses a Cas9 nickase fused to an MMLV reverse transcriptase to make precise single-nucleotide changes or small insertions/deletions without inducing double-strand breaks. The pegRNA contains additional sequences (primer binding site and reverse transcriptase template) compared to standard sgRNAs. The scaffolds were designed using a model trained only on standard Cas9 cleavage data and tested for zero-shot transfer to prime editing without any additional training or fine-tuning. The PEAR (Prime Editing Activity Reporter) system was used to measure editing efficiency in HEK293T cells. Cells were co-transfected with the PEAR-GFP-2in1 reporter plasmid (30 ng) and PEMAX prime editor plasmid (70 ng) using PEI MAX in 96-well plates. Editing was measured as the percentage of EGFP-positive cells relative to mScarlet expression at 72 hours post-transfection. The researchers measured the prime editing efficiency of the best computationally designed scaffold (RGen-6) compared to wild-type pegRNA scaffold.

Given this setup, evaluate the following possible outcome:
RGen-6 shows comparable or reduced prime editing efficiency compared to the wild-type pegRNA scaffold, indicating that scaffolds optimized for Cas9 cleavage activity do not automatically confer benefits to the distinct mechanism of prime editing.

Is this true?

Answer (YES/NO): NO